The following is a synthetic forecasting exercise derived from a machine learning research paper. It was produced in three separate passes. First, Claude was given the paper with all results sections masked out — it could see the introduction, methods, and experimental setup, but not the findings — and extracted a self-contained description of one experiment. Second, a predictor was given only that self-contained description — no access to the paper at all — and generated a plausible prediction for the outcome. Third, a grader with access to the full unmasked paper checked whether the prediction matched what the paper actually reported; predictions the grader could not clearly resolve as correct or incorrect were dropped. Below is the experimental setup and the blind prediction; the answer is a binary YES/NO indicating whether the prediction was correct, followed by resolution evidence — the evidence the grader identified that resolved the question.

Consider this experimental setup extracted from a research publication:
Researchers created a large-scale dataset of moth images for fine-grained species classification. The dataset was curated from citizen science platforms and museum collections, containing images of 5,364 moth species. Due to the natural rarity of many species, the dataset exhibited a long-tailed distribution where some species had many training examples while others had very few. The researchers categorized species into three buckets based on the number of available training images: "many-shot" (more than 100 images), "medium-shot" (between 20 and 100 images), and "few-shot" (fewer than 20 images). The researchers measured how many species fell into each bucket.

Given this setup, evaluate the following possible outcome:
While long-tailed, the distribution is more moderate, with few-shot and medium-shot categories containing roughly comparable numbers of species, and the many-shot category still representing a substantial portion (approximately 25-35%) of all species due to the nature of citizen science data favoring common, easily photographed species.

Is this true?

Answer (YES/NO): NO